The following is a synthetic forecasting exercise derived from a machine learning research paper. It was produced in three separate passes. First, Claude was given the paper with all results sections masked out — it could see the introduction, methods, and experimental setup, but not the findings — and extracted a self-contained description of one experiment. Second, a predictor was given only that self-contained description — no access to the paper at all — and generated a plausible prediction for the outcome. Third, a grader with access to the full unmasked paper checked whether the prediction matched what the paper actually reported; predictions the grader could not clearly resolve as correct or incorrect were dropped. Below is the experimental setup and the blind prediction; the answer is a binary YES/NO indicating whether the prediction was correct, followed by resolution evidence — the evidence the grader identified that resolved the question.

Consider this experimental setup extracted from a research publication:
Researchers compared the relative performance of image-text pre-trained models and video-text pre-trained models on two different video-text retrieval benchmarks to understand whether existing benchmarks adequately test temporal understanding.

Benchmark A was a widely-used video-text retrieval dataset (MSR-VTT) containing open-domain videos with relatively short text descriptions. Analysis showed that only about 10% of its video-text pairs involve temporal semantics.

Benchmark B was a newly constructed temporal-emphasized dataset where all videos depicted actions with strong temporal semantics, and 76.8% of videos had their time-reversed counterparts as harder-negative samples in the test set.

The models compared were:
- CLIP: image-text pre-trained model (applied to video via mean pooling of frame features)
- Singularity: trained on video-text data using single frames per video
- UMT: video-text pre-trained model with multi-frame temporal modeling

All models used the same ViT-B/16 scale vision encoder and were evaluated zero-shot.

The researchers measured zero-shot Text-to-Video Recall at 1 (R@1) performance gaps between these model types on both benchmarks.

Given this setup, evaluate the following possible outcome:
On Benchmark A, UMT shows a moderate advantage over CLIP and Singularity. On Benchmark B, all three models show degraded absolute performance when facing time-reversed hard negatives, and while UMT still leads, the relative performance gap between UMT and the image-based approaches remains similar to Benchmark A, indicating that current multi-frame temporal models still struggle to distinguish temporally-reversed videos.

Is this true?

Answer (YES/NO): NO